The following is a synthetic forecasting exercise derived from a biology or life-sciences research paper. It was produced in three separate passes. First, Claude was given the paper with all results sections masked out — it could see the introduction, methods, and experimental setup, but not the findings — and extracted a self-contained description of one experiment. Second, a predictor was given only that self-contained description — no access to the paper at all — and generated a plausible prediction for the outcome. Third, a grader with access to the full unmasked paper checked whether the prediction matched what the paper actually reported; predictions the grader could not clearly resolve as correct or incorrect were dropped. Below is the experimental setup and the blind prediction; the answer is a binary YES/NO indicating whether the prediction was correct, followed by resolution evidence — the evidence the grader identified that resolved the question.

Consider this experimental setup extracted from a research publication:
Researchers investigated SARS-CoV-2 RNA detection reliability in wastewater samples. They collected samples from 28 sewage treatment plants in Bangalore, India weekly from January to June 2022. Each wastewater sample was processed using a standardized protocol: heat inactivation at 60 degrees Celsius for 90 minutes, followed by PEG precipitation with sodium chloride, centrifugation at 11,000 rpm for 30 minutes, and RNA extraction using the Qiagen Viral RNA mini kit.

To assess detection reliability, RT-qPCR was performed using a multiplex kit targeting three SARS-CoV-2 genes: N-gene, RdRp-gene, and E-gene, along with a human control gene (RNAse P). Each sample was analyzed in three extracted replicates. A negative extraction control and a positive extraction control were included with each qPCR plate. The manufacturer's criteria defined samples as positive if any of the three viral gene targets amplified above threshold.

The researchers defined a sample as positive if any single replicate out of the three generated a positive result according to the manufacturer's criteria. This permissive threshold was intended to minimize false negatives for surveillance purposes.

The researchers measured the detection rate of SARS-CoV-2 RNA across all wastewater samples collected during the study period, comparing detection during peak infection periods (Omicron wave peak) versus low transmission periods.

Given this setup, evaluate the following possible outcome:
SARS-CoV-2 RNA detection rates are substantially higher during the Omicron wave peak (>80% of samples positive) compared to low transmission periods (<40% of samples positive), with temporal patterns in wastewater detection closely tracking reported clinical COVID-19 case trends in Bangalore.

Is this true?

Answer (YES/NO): NO